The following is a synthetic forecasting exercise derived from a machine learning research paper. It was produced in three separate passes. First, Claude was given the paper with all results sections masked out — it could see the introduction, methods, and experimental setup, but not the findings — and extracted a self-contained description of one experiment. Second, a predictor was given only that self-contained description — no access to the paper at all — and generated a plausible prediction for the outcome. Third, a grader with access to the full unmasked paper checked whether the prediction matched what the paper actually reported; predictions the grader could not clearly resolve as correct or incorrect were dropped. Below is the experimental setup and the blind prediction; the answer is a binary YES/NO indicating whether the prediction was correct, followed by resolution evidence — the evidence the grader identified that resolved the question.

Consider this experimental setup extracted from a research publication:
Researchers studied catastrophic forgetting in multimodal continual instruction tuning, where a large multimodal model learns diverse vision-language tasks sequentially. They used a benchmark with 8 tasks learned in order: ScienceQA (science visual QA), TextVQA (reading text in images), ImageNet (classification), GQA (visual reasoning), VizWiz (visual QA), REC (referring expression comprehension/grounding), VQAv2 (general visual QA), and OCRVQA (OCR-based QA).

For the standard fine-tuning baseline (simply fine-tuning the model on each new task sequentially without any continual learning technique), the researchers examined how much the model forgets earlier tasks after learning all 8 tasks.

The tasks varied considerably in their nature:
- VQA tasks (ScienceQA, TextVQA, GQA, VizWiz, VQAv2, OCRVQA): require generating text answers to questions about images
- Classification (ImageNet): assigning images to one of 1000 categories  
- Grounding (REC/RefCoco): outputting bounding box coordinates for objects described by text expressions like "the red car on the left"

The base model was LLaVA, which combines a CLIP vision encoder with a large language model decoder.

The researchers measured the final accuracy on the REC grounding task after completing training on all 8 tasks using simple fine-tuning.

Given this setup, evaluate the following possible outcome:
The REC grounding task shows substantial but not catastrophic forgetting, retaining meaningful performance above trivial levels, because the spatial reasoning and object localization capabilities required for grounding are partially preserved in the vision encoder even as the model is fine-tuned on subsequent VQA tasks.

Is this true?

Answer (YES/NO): NO